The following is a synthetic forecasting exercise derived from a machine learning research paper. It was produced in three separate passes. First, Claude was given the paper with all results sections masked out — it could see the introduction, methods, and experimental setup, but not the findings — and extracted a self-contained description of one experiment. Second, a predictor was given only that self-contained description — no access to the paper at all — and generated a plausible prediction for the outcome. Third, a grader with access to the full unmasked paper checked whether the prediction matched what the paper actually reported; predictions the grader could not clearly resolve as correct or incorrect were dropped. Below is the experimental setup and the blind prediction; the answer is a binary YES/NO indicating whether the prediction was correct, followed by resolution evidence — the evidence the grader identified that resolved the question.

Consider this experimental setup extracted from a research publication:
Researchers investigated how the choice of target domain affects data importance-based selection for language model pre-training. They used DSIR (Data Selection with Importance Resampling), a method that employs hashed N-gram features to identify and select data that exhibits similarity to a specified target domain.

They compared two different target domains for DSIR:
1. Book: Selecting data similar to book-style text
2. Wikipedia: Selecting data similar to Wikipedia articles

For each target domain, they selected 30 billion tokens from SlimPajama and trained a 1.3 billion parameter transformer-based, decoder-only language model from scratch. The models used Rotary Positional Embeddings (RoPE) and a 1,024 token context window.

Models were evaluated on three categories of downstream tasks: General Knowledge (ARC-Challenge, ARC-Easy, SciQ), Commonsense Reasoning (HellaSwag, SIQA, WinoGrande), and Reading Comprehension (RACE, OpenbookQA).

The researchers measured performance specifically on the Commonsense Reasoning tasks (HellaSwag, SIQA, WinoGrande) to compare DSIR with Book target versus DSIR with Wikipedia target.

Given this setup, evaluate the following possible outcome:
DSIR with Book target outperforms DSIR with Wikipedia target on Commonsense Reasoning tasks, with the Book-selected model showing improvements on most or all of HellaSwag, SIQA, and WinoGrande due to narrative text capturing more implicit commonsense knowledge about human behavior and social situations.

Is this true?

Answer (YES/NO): YES